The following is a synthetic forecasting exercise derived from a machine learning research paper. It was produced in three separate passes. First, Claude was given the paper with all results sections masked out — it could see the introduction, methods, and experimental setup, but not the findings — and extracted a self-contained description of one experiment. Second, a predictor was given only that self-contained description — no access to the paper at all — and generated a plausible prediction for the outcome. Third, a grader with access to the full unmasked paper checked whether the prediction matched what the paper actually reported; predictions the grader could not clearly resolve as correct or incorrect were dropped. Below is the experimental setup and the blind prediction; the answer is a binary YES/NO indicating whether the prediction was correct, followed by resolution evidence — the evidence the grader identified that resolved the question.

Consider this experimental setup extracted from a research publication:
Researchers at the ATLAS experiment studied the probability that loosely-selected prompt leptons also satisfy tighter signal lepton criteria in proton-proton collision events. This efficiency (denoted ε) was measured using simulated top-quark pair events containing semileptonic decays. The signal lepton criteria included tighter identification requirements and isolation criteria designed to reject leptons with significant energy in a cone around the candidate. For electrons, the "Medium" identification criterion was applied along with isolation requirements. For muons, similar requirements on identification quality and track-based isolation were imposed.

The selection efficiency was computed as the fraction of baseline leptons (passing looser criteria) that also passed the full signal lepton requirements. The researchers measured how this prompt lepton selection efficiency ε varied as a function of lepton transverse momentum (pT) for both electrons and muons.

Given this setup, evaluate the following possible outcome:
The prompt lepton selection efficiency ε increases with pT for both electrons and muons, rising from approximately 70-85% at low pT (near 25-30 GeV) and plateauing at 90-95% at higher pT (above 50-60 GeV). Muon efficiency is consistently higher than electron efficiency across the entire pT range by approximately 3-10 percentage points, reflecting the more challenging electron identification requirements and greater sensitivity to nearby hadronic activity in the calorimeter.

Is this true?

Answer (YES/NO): NO